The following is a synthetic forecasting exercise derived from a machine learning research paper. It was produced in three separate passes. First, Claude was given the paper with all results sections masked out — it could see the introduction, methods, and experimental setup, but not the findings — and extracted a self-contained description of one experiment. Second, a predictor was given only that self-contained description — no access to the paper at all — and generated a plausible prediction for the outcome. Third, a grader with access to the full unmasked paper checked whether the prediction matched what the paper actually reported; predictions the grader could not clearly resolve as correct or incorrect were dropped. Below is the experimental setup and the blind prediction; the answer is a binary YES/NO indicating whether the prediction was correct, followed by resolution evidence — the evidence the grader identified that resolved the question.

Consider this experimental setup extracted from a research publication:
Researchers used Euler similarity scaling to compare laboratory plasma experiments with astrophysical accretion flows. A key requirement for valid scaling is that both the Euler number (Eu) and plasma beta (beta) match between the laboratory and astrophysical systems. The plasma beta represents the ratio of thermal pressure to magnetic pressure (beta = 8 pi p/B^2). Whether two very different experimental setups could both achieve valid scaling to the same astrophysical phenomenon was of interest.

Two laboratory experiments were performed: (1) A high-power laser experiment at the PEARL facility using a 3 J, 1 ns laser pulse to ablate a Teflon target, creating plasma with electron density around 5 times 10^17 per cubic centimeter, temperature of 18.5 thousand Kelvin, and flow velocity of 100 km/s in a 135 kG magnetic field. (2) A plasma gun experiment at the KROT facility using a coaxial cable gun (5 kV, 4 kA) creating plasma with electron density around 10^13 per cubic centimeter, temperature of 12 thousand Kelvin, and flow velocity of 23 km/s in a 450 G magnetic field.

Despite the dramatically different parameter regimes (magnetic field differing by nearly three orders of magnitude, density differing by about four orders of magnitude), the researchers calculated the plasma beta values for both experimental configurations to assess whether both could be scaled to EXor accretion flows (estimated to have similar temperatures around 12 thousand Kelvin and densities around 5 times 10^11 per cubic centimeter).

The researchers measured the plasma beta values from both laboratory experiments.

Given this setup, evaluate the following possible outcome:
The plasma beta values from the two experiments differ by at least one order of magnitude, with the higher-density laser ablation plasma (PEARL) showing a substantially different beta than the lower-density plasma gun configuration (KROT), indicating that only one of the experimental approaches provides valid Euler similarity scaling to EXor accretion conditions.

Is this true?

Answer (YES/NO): NO